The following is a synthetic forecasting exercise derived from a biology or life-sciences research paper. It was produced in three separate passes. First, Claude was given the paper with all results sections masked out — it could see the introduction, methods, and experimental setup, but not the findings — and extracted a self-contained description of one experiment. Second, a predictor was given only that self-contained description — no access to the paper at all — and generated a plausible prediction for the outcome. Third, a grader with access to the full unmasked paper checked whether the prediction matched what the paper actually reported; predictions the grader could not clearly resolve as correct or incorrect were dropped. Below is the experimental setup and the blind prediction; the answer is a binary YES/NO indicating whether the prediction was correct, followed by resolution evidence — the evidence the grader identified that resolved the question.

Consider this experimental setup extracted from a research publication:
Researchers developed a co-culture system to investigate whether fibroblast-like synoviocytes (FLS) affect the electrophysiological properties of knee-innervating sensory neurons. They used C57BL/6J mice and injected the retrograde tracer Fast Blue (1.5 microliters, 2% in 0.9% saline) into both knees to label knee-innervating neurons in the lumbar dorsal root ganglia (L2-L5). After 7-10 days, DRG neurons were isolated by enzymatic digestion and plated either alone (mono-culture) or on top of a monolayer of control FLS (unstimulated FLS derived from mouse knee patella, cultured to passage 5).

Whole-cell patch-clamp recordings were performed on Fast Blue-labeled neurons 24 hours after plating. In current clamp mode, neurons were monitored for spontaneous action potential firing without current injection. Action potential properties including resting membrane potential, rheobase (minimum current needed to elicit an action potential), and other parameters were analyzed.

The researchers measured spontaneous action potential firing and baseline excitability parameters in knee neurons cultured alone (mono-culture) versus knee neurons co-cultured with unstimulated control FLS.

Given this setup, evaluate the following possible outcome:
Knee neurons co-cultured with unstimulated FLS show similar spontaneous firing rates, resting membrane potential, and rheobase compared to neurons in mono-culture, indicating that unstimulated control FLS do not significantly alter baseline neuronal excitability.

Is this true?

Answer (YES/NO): YES